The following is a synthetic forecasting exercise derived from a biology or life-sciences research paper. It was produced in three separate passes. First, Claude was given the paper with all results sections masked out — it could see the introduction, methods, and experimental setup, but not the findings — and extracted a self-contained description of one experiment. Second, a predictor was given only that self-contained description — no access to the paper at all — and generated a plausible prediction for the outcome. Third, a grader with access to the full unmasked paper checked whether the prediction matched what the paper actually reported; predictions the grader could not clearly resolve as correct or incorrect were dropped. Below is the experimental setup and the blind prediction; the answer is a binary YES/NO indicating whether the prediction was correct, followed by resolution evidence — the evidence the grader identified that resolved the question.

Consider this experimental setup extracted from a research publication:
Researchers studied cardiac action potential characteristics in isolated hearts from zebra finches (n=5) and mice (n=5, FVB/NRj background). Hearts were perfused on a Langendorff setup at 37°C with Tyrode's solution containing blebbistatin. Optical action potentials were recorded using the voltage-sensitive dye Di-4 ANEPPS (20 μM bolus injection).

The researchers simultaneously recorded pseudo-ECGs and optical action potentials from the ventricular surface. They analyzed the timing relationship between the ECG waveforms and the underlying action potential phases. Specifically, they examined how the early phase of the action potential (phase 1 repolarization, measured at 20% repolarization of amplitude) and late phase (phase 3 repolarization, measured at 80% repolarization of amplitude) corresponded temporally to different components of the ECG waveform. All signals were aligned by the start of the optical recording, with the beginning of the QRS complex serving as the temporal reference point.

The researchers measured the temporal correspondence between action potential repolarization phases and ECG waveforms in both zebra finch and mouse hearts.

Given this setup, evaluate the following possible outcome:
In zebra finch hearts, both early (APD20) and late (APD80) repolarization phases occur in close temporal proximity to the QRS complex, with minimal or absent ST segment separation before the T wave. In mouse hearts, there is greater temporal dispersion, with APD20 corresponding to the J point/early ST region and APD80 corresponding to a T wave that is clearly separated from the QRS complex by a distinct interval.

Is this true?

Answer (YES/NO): NO